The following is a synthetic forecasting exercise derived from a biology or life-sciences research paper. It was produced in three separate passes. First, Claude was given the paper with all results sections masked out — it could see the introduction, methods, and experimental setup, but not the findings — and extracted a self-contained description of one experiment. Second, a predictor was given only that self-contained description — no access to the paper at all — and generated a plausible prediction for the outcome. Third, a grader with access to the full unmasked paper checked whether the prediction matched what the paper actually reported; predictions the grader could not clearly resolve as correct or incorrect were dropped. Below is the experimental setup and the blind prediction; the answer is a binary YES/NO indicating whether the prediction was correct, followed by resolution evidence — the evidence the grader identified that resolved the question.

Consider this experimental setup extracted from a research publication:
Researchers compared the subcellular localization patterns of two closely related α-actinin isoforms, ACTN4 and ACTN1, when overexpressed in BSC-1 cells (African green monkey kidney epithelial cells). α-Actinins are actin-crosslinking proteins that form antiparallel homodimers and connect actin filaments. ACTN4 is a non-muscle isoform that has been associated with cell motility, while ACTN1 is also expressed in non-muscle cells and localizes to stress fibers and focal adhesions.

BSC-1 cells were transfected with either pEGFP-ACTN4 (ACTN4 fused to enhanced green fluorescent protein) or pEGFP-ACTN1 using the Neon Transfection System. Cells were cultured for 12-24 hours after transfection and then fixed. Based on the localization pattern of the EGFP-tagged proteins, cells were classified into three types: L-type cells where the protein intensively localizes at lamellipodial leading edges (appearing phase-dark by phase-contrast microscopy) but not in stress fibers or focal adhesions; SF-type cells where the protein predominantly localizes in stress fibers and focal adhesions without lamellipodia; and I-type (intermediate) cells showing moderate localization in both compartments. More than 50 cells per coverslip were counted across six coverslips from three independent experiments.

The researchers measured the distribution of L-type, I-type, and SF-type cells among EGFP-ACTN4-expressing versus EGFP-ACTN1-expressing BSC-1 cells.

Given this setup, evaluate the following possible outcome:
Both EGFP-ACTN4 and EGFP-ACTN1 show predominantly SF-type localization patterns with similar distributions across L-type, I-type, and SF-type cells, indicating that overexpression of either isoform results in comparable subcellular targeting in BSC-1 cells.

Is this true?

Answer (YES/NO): NO